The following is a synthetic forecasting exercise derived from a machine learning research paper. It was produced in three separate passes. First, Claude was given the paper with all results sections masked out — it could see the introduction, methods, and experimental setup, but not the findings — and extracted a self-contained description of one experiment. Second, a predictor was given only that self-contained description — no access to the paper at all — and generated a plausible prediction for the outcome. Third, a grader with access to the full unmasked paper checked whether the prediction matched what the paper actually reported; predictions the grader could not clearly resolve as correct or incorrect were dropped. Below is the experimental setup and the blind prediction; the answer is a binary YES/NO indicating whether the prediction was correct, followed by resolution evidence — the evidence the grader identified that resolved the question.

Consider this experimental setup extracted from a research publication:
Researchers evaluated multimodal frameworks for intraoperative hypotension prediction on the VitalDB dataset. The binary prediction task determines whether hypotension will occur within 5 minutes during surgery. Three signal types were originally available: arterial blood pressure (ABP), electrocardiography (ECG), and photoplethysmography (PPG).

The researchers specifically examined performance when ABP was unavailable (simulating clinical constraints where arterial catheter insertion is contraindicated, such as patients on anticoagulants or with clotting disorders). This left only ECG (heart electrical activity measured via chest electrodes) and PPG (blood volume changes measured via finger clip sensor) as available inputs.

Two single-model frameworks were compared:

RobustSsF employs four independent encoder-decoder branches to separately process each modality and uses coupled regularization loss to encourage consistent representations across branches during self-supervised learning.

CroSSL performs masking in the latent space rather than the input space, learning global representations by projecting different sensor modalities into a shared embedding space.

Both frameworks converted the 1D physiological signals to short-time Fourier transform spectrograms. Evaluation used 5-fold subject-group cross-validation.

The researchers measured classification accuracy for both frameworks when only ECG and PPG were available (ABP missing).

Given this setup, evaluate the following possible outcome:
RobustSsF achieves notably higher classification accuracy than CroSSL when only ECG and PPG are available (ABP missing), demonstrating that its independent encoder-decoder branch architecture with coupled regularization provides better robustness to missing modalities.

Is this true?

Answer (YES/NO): YES